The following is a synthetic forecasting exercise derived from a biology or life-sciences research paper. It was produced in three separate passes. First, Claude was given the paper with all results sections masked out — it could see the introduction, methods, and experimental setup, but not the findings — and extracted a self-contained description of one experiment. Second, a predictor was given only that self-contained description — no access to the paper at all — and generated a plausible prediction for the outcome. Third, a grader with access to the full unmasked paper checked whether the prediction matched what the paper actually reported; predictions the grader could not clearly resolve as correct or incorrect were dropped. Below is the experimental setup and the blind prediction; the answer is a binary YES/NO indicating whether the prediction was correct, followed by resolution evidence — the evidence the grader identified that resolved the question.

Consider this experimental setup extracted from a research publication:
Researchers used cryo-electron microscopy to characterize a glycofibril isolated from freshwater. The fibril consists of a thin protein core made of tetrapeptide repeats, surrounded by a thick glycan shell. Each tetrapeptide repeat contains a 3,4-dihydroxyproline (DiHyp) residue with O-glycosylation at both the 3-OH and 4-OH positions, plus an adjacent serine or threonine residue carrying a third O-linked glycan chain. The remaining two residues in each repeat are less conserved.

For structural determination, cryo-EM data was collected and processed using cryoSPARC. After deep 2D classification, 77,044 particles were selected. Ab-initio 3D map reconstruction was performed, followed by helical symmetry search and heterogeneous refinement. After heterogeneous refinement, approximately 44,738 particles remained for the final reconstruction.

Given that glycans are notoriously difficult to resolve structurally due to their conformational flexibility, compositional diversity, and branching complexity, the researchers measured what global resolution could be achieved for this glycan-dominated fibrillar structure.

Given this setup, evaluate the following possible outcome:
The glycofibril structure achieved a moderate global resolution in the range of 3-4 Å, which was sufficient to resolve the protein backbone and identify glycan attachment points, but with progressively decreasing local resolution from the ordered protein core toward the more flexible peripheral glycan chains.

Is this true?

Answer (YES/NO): YES